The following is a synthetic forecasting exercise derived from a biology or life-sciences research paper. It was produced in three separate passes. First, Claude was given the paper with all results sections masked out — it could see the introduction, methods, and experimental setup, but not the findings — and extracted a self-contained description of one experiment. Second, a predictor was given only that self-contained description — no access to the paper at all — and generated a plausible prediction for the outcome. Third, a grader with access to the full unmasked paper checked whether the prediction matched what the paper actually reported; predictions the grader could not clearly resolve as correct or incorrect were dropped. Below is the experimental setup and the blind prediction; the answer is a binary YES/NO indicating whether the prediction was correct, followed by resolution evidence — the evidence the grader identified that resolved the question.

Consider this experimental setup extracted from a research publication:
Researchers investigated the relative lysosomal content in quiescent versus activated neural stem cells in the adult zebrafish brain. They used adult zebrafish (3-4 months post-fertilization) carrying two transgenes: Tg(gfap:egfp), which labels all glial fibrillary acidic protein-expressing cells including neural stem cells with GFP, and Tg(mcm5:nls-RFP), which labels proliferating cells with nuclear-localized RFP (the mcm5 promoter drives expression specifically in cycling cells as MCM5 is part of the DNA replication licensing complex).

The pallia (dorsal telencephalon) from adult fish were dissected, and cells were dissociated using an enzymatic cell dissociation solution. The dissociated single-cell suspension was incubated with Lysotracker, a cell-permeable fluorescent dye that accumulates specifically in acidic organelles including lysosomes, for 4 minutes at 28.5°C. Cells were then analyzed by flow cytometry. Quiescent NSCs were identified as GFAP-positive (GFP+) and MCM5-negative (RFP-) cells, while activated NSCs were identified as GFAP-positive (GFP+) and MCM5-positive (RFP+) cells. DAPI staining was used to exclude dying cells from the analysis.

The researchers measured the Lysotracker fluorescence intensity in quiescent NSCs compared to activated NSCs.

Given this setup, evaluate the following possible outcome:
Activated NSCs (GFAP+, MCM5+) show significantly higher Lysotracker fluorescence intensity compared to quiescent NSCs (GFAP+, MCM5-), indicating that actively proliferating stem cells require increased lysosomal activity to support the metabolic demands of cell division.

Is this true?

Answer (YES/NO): NO